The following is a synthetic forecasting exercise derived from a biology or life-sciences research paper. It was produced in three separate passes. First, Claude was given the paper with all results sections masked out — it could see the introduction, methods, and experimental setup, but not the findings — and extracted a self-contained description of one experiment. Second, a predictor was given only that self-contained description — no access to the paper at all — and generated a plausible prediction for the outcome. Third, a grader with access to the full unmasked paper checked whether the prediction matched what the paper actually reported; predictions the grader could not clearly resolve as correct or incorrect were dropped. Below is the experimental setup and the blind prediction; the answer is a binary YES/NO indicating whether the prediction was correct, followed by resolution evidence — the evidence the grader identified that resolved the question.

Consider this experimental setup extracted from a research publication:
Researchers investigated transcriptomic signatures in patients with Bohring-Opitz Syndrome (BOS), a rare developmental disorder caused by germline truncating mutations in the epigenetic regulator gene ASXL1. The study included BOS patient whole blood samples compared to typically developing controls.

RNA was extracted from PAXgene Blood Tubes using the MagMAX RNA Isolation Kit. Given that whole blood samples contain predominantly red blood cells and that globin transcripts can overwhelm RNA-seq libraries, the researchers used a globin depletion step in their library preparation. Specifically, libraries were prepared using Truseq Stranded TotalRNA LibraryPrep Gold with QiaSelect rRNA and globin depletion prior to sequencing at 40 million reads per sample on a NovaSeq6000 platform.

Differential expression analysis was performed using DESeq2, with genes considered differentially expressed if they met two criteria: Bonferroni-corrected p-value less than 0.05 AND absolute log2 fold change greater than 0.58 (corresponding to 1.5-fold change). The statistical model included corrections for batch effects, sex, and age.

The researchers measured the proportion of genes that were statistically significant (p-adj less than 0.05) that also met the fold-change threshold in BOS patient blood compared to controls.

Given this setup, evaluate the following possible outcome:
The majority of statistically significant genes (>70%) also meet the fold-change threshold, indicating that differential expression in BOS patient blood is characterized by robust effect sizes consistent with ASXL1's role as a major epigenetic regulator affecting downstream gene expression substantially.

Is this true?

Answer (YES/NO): NO